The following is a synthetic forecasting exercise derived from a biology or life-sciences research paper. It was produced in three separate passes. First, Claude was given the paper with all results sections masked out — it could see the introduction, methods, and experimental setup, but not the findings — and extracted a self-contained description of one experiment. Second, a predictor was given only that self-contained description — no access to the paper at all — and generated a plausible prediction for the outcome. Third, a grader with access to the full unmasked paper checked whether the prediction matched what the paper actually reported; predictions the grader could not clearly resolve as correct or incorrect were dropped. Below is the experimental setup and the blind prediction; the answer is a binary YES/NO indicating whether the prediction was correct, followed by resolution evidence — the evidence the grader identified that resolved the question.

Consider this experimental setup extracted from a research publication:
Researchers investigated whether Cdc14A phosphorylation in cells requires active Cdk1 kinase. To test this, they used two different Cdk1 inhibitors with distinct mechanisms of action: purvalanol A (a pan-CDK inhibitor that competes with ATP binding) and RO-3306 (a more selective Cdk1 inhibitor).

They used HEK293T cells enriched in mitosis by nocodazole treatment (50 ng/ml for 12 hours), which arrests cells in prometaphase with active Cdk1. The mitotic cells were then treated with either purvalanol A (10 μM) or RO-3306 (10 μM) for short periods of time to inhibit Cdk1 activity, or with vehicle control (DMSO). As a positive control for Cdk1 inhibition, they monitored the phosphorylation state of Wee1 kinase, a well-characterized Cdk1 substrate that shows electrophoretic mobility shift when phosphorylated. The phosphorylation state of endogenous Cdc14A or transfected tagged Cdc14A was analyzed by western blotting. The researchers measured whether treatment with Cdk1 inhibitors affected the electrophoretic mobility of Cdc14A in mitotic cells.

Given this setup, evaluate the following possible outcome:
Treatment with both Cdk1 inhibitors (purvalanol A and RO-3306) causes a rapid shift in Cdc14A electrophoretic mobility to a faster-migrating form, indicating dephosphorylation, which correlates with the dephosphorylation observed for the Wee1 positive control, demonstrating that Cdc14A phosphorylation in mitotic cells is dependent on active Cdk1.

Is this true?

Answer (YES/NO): YES